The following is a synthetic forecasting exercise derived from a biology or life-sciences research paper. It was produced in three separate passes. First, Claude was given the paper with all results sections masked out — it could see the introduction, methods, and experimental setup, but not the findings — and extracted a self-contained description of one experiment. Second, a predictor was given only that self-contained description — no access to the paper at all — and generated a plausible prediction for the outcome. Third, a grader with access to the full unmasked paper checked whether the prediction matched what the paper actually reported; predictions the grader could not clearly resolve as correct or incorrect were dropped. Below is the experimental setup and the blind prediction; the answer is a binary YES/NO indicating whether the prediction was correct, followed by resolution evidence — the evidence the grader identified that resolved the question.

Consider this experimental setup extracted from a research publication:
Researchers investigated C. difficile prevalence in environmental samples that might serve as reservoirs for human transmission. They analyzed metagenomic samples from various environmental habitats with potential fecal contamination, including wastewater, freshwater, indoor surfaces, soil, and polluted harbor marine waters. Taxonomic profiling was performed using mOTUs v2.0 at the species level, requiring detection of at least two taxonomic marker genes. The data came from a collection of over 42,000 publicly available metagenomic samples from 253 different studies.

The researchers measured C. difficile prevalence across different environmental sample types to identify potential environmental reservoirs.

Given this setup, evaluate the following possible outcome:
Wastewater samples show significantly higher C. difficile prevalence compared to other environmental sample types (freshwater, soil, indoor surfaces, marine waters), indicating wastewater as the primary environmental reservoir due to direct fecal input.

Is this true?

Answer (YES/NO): NO